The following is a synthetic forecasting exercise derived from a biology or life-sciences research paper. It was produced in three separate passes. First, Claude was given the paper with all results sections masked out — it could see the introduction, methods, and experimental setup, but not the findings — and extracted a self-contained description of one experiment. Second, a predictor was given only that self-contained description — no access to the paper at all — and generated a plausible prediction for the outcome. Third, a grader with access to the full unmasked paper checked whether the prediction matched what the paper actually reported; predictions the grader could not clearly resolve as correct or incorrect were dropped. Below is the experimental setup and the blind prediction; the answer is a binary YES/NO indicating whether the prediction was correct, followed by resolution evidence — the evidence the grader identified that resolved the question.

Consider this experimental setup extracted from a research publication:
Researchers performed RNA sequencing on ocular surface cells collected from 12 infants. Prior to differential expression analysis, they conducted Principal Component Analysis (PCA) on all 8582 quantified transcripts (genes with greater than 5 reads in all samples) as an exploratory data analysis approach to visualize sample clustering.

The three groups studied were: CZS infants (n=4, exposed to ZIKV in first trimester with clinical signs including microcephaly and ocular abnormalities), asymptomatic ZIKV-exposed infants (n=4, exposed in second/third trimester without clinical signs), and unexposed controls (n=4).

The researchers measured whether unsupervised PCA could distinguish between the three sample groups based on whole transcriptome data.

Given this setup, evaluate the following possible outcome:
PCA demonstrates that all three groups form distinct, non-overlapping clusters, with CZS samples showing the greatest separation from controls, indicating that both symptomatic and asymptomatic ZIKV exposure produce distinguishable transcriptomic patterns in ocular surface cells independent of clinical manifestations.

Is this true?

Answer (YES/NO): NO